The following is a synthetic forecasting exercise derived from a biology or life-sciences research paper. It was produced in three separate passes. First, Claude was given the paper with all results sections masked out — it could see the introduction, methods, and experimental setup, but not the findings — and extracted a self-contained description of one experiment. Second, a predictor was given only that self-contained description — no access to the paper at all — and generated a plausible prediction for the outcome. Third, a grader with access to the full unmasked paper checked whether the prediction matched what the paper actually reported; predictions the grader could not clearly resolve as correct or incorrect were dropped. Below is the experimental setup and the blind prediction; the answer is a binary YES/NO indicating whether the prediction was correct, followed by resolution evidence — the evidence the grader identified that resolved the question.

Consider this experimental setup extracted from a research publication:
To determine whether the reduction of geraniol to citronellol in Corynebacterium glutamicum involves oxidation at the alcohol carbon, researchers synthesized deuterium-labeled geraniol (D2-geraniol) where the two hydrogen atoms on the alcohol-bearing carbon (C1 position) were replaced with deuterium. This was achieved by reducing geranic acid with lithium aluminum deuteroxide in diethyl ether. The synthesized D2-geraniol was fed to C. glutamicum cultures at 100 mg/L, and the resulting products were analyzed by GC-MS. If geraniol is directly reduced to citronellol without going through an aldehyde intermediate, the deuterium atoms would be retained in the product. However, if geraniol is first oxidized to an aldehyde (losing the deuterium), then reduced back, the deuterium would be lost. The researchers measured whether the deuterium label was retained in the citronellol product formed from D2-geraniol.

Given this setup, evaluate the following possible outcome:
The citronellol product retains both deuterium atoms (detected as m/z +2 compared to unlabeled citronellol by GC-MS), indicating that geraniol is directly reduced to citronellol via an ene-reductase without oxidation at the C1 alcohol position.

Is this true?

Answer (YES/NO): NO